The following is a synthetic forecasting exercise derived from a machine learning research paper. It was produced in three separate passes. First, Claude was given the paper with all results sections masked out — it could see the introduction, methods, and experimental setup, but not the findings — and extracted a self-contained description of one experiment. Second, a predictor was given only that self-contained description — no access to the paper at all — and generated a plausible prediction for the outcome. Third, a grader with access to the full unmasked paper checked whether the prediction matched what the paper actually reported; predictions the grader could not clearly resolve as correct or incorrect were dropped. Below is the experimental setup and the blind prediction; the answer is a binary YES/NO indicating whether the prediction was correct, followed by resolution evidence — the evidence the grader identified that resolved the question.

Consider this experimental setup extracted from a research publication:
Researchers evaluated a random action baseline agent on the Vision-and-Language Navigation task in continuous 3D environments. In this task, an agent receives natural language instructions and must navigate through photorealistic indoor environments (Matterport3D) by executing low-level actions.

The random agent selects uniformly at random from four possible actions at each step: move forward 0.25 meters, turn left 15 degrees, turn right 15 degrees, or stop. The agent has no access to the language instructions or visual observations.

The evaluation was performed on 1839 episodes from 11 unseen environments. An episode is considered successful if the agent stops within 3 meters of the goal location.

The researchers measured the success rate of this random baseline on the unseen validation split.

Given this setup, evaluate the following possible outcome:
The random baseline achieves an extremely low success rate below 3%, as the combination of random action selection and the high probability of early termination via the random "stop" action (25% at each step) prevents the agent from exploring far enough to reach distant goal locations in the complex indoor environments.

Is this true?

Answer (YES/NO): NO